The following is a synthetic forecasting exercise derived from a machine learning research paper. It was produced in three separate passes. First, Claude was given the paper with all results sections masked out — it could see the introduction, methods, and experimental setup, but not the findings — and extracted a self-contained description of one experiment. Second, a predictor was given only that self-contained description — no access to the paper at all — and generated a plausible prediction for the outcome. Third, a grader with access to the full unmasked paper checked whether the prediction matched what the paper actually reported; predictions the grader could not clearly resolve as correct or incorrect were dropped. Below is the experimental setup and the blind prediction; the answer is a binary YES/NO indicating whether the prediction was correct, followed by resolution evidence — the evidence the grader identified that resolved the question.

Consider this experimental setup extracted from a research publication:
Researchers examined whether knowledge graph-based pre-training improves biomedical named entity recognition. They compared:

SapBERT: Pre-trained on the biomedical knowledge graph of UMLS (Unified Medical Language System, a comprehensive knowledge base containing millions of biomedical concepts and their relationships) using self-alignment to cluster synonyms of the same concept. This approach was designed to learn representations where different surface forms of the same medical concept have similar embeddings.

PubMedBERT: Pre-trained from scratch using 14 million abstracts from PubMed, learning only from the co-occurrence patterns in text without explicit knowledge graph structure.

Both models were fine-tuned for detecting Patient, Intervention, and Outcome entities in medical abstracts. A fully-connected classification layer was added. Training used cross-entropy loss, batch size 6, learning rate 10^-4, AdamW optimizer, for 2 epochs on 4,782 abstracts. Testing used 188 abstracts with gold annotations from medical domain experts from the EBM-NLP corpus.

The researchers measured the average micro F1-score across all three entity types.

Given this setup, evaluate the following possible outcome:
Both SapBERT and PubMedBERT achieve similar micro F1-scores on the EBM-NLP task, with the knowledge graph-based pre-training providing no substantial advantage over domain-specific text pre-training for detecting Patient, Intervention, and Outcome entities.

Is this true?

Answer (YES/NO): YES